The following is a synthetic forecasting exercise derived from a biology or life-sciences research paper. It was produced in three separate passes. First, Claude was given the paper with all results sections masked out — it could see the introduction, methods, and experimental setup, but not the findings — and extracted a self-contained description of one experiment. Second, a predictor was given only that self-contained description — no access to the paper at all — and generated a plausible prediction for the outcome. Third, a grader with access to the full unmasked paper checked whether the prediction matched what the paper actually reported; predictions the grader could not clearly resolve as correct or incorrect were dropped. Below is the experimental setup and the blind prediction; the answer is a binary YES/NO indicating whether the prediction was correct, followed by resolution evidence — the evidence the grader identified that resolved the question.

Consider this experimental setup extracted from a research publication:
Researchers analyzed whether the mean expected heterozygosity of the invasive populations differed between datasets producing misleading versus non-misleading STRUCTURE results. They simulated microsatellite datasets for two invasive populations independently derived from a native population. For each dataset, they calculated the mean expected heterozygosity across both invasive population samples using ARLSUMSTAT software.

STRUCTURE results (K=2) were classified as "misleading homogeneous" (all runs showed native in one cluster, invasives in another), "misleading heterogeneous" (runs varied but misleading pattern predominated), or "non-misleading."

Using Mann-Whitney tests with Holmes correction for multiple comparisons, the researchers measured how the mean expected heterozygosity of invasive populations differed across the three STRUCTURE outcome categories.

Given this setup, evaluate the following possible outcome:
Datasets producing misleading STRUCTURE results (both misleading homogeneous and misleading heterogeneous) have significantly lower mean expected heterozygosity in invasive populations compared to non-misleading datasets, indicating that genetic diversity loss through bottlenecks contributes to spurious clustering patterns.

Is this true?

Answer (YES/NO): YES